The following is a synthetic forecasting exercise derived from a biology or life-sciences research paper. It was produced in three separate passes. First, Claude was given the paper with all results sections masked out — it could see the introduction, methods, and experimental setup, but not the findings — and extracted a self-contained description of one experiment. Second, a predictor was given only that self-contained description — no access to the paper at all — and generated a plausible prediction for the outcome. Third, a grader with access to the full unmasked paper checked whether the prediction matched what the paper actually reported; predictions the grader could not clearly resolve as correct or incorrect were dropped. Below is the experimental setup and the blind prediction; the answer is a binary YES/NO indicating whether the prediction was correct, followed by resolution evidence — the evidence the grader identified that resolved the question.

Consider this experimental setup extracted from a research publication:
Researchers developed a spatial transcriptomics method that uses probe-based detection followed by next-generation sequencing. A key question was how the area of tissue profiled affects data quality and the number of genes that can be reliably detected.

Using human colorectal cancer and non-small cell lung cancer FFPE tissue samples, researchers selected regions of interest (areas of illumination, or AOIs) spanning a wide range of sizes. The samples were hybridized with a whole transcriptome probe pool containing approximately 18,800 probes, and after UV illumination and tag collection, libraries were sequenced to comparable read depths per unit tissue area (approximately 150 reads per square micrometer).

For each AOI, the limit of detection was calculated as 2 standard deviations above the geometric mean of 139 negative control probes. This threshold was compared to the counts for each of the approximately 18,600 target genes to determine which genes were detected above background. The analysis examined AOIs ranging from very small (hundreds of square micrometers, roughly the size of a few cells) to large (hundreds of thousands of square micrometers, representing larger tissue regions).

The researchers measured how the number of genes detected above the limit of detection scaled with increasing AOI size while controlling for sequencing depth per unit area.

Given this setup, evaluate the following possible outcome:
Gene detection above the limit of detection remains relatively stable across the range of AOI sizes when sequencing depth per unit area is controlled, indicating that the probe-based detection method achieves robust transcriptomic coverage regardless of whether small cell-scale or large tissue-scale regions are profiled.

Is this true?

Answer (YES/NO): NO